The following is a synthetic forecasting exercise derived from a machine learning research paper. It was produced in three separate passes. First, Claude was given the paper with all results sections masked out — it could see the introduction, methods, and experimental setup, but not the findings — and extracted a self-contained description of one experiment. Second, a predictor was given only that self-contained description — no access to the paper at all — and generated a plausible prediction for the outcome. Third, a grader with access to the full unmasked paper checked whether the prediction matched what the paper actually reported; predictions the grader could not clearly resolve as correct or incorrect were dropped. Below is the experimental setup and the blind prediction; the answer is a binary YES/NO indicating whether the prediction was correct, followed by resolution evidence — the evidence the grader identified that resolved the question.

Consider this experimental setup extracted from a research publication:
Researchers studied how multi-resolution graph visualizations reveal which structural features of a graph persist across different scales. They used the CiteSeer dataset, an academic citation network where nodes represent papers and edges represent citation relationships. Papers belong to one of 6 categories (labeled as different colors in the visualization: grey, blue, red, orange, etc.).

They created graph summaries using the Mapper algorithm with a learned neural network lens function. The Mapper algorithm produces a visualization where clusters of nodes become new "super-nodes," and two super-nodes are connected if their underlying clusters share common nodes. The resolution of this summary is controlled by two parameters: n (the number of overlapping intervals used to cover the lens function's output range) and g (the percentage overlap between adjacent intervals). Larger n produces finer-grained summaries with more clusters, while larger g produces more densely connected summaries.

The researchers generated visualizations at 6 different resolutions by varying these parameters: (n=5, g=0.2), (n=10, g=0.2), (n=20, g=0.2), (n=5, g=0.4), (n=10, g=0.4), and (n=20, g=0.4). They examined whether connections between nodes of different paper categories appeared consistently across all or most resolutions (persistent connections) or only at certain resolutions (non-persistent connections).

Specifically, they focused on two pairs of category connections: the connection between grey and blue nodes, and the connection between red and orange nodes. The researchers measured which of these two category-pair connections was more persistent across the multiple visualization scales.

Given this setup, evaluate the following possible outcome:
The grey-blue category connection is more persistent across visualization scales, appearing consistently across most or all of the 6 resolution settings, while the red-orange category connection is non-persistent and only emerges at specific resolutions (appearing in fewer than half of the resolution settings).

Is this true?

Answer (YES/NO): NO